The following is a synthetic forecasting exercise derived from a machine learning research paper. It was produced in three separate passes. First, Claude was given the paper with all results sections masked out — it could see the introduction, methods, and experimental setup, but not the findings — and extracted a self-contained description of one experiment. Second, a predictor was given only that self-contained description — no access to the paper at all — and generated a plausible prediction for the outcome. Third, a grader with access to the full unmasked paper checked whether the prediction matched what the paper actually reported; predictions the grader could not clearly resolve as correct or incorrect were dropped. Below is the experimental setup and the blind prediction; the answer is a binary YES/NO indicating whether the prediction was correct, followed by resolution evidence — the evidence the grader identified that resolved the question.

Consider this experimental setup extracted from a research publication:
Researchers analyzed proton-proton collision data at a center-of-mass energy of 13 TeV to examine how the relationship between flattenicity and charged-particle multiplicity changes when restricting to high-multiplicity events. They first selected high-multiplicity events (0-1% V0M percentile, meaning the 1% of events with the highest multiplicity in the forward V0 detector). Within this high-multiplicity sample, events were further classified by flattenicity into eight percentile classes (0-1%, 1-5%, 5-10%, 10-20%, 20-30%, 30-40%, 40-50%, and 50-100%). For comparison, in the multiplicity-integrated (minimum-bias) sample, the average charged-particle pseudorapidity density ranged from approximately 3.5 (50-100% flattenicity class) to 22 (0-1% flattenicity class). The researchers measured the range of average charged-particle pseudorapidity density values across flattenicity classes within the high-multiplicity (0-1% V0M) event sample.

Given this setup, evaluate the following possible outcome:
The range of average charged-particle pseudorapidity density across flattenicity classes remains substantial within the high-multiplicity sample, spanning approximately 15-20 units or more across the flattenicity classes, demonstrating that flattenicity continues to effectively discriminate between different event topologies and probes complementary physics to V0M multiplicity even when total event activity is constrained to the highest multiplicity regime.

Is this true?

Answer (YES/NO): NO